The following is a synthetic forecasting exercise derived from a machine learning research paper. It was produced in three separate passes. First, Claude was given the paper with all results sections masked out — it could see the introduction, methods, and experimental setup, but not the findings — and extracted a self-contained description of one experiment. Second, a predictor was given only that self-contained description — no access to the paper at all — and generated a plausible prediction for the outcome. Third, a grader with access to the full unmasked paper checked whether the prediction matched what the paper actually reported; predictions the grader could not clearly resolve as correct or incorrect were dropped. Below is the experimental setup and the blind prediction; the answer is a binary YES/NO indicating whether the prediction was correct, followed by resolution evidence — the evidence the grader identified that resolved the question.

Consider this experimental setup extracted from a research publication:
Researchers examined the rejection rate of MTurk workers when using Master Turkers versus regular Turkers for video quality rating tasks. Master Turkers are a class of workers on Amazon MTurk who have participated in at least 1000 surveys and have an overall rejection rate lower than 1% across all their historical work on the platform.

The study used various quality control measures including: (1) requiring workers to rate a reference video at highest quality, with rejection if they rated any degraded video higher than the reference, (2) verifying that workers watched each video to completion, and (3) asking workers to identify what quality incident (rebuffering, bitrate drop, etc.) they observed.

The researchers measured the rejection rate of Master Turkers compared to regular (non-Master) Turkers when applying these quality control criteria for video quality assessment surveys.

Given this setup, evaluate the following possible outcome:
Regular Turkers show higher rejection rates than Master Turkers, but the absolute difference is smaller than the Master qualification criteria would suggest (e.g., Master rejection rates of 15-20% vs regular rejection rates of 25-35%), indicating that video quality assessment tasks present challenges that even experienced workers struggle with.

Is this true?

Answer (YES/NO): NO